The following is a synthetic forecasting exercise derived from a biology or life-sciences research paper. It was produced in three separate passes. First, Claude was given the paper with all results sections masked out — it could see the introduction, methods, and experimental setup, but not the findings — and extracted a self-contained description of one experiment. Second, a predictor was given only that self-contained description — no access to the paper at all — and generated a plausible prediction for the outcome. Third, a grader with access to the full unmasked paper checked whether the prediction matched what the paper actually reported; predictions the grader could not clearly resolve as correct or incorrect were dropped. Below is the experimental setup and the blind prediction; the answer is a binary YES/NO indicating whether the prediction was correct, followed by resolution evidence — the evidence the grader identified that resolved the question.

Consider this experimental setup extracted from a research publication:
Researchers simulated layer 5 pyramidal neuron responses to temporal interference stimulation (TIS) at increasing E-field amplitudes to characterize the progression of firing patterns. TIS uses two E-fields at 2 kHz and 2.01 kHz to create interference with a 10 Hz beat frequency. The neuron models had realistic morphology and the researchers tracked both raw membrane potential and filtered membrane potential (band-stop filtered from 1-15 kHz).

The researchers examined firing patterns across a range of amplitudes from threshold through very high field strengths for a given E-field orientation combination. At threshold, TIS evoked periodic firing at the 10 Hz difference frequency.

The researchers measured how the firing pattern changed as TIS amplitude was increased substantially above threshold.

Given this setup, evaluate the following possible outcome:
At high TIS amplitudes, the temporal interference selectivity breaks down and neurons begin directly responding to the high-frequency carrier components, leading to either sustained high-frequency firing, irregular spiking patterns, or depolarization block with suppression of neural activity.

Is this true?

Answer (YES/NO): YES